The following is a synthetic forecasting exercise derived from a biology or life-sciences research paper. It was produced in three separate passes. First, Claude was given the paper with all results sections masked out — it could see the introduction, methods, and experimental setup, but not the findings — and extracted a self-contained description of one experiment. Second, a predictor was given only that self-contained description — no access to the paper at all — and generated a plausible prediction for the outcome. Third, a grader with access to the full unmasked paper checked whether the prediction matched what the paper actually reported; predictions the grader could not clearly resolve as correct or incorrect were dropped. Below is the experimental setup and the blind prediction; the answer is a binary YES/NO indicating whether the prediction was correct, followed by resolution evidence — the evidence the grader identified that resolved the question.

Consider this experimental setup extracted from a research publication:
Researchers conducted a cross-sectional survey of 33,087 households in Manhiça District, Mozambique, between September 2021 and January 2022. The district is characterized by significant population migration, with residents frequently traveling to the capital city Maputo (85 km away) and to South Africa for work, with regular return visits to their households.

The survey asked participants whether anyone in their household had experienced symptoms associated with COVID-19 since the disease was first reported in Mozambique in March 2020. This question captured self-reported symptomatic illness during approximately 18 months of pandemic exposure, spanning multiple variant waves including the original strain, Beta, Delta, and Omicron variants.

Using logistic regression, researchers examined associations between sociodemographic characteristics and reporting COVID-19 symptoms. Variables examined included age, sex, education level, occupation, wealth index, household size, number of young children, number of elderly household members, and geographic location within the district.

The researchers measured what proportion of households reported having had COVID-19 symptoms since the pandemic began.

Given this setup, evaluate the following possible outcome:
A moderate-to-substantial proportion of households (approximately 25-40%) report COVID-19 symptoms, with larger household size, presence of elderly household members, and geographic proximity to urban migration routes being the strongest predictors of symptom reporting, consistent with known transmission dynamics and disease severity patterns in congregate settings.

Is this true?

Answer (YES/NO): NO